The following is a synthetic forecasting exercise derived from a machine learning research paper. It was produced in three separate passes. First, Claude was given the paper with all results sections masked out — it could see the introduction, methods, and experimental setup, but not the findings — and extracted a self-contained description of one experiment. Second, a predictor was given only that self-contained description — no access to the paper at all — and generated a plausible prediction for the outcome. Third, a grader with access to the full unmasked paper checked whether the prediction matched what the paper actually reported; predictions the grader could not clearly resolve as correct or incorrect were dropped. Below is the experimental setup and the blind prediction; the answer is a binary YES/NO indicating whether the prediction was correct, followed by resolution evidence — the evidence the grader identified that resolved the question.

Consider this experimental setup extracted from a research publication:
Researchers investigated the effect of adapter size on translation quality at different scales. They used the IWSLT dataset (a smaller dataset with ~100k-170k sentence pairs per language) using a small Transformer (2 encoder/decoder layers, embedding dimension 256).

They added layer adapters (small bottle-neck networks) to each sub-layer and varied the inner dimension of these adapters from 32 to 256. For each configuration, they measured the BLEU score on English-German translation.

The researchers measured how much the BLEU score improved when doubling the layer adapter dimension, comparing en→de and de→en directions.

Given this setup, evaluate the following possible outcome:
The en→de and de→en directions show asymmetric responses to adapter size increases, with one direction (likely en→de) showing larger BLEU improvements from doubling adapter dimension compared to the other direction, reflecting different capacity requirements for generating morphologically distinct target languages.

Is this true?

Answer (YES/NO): YES